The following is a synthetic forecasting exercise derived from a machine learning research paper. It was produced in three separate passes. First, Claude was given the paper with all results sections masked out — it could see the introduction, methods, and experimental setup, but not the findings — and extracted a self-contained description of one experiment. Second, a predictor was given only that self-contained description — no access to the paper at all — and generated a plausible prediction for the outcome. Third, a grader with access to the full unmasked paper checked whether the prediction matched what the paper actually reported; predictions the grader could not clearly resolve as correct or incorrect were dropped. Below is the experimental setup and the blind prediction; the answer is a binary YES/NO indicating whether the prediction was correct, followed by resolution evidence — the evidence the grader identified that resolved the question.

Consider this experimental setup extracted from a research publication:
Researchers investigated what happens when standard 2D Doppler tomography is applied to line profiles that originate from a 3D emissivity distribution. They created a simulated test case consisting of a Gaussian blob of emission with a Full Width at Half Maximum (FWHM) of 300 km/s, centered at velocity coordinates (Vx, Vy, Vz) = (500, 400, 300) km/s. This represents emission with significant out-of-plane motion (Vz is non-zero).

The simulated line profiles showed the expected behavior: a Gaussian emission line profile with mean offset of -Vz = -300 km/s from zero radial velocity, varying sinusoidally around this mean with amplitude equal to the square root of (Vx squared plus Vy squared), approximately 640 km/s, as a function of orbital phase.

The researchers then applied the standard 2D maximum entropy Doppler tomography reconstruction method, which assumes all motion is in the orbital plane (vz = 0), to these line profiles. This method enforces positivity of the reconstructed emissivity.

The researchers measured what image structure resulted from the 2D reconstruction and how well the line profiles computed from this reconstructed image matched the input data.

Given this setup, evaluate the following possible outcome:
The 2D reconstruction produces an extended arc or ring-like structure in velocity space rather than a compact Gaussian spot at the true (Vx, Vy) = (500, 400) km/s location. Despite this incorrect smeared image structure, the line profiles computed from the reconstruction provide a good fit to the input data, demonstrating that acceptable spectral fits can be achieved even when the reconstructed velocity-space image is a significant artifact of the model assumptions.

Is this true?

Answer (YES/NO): NO